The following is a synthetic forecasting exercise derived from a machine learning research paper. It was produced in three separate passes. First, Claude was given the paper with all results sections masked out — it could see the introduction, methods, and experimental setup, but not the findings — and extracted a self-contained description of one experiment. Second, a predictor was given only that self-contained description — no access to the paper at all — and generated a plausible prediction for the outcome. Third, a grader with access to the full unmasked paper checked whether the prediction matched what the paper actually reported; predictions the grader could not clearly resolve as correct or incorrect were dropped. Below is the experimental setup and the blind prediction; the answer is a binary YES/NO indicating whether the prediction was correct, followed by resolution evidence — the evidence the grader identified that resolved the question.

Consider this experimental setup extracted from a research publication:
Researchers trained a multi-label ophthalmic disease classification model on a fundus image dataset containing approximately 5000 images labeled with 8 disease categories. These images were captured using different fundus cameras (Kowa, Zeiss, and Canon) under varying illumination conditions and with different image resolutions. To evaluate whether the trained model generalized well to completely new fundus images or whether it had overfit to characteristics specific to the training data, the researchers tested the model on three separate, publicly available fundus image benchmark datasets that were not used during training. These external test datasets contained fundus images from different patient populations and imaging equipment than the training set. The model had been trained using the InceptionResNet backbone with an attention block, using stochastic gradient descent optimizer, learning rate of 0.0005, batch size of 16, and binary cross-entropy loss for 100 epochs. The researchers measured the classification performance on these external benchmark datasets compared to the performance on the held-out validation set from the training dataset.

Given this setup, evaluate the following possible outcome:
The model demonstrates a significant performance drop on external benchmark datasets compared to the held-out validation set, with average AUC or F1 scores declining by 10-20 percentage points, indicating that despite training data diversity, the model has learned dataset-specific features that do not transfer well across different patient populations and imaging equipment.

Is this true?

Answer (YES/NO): NO